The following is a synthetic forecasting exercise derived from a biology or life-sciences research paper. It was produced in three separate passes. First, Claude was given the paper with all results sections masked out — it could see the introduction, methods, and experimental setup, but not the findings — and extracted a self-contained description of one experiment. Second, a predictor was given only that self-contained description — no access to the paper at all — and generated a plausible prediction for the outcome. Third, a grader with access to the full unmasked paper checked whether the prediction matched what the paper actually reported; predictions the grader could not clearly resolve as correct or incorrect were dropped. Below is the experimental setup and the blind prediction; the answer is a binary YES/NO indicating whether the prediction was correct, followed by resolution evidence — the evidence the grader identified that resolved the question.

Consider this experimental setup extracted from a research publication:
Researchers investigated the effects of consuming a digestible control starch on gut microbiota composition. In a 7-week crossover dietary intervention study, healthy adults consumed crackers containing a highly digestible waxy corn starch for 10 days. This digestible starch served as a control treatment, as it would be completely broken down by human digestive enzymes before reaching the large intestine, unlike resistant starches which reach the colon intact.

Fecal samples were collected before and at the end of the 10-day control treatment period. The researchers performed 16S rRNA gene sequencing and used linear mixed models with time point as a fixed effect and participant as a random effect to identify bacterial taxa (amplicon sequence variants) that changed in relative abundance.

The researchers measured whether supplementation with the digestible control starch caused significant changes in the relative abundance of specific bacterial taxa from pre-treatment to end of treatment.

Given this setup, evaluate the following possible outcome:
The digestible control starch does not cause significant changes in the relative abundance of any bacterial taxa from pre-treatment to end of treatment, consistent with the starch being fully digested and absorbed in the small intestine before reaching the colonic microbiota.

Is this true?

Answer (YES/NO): YES